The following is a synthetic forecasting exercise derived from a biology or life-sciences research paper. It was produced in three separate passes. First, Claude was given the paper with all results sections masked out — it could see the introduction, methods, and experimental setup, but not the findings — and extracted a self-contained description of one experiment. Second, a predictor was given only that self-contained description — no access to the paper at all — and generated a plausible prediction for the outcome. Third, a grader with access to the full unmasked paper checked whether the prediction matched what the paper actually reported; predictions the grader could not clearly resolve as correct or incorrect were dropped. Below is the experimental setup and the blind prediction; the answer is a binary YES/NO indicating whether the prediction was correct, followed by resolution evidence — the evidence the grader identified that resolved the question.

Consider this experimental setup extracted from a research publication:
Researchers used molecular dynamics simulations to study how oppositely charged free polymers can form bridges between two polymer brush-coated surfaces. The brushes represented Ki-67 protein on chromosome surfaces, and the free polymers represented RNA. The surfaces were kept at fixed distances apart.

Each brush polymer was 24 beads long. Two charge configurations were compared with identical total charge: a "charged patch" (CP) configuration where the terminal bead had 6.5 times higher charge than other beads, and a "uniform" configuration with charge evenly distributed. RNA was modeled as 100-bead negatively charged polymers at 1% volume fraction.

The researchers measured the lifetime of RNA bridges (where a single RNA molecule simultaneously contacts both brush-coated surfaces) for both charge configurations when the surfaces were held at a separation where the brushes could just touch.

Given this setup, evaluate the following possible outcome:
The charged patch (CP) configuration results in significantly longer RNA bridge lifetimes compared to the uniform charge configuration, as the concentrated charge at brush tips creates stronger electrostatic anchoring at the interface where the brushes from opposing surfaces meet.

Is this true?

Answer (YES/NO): YES